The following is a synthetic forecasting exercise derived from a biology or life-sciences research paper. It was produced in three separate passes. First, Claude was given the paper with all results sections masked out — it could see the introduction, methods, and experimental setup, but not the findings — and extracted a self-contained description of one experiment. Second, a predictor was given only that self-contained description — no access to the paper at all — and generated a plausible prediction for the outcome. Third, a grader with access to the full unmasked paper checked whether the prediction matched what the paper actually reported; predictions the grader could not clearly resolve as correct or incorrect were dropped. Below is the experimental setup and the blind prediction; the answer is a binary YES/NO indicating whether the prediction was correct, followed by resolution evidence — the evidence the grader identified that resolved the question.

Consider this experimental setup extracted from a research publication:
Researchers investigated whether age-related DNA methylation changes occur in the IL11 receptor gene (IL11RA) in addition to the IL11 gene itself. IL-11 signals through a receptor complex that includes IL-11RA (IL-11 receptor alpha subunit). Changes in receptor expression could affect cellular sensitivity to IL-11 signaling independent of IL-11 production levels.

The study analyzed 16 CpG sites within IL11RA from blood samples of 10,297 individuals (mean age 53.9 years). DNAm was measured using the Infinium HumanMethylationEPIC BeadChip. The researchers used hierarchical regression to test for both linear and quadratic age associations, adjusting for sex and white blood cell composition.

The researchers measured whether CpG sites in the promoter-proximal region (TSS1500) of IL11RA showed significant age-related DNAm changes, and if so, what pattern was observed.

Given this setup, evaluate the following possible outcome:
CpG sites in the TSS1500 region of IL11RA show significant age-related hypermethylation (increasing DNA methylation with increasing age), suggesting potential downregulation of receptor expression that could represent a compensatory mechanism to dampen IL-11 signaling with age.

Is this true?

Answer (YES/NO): NO